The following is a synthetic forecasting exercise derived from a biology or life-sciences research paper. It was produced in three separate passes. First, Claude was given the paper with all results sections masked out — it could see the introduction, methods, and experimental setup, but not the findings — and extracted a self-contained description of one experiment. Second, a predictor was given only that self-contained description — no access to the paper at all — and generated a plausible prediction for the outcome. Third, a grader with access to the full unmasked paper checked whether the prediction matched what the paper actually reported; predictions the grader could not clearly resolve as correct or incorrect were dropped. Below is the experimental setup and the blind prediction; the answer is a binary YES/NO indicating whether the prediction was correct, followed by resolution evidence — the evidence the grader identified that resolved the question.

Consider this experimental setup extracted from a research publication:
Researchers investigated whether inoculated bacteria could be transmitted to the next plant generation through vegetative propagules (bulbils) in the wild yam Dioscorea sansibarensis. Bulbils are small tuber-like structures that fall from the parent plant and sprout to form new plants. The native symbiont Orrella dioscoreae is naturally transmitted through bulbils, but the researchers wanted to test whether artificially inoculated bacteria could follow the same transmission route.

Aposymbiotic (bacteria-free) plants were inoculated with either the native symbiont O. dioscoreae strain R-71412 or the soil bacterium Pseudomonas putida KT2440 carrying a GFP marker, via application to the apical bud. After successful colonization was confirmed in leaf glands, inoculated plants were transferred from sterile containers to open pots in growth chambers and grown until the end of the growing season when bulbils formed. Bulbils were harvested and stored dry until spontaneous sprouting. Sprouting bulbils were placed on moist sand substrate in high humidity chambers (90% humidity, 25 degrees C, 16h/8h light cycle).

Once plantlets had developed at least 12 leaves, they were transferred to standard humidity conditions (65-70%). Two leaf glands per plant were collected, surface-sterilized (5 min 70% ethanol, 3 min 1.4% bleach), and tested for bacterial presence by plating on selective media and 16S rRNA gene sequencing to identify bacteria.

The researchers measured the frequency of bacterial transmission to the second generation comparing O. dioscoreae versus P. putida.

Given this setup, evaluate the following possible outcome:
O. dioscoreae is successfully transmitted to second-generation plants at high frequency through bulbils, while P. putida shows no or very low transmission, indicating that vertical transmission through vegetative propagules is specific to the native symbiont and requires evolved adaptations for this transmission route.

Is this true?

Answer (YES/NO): YES